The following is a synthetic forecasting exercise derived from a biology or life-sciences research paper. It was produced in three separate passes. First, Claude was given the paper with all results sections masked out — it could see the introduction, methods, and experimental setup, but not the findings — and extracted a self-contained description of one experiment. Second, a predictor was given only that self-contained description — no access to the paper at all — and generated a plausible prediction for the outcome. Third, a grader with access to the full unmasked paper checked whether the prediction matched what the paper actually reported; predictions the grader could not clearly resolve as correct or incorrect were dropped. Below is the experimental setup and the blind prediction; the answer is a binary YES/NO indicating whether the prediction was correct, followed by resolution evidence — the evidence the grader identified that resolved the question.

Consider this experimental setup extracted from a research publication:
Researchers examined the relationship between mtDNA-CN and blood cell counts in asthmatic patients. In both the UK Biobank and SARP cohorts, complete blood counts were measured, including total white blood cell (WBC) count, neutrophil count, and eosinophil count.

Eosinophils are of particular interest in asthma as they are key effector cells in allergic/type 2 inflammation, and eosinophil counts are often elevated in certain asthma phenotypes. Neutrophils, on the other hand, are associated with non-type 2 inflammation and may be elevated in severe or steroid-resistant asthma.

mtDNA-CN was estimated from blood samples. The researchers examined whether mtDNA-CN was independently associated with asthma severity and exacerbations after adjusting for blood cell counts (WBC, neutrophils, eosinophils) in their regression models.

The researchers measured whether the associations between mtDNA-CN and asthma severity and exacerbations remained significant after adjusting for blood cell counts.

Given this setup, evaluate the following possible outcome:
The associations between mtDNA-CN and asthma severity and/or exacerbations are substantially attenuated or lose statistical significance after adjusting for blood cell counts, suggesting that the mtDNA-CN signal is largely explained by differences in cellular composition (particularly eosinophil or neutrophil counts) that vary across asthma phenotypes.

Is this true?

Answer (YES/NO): NO